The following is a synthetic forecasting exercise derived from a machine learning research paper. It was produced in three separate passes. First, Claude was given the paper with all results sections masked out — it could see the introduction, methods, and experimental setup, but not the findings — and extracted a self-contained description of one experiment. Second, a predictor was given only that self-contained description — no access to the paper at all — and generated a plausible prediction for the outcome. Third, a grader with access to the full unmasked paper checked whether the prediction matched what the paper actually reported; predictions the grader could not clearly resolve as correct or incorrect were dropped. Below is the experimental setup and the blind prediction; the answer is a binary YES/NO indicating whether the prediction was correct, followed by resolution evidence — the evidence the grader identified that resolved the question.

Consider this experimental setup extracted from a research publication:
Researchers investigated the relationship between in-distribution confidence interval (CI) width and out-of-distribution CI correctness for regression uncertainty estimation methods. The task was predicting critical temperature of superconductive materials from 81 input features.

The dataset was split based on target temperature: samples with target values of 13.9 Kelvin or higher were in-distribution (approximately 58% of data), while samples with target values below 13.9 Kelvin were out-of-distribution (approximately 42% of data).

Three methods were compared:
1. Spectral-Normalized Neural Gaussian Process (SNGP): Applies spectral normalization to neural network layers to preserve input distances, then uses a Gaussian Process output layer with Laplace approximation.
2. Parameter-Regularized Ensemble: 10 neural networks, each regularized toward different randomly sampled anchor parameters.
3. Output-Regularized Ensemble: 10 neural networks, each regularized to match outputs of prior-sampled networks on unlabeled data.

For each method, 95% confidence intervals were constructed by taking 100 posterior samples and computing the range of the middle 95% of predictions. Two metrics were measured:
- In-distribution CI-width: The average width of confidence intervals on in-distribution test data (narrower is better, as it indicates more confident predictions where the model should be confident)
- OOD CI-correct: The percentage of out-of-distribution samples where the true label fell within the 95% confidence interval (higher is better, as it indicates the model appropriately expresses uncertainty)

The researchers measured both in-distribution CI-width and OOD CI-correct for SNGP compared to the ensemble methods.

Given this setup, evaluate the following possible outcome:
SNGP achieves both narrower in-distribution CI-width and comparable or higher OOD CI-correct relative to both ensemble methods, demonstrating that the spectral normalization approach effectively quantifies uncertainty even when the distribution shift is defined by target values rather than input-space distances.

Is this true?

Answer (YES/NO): NO